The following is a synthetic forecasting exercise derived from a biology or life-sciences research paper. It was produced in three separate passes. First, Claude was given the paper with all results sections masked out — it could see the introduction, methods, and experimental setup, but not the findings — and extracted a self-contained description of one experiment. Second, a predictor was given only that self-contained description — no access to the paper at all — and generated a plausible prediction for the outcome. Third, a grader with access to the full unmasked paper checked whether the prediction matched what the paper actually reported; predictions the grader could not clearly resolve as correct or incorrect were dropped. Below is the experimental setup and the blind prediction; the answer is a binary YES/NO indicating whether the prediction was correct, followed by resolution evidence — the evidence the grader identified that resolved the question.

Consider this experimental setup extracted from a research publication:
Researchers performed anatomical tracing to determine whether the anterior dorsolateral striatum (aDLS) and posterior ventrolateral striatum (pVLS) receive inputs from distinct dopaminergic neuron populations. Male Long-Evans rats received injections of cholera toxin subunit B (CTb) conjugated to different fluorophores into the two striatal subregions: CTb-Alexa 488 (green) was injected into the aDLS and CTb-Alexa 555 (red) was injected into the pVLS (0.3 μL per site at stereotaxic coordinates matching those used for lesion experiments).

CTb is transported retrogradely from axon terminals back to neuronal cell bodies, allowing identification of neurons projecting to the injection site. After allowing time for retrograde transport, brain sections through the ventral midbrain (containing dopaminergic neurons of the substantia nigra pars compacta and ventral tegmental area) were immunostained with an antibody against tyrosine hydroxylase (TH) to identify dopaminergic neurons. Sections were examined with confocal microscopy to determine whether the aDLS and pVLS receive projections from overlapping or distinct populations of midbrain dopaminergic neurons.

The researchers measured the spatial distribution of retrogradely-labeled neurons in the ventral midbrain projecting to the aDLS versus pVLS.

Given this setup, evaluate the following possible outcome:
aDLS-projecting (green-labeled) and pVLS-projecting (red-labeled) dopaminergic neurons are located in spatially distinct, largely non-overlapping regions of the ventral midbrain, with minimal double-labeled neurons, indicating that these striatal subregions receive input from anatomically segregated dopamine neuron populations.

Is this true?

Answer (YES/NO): YES